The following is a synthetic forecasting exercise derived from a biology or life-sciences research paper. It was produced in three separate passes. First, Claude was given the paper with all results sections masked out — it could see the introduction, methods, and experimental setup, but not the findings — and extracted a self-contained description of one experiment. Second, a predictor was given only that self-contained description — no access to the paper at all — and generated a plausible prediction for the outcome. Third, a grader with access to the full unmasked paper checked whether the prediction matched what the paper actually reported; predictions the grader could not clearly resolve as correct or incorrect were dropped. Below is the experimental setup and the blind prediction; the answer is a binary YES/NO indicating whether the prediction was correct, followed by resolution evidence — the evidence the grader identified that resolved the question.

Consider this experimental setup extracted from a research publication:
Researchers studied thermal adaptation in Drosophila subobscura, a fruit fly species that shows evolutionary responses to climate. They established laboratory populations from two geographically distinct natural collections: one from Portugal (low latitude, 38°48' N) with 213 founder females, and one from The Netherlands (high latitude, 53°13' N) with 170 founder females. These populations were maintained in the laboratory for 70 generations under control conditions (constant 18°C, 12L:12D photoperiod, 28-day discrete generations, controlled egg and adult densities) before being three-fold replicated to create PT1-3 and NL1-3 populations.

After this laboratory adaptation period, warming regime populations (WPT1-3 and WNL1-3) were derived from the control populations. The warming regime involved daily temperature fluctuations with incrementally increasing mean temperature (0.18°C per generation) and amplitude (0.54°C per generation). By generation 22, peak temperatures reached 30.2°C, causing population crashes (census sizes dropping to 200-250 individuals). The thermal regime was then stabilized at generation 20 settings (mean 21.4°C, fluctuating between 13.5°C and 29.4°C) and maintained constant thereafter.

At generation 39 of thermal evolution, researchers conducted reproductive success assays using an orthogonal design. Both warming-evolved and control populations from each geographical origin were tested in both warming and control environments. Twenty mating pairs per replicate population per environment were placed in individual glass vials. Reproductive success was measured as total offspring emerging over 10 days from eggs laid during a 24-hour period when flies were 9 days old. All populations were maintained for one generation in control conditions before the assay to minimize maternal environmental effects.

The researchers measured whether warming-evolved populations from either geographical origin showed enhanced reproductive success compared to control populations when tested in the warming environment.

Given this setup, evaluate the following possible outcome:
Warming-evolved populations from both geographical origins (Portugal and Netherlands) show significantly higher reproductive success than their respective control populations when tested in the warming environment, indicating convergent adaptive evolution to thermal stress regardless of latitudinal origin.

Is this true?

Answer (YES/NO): NO